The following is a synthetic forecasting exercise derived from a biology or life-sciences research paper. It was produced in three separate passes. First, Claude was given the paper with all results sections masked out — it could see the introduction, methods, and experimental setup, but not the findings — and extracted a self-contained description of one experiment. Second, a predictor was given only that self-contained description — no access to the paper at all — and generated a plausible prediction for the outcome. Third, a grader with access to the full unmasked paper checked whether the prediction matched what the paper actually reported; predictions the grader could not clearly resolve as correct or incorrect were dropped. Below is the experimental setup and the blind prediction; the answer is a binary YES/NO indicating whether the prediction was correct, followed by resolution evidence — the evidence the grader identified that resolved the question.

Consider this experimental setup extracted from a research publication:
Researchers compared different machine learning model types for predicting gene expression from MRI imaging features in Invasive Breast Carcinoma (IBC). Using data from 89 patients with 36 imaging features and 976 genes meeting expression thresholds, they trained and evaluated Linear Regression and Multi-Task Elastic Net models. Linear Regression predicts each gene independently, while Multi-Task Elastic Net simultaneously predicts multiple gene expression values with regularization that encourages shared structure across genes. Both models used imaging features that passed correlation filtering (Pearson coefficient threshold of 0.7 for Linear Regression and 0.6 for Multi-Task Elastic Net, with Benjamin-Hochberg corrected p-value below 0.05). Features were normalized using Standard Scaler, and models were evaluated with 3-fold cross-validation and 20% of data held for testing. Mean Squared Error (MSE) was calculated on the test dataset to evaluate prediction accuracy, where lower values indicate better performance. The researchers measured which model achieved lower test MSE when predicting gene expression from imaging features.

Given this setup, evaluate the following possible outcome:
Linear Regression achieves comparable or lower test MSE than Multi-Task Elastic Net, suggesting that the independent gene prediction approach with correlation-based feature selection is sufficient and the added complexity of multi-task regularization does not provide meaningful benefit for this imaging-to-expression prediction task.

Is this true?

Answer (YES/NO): NO